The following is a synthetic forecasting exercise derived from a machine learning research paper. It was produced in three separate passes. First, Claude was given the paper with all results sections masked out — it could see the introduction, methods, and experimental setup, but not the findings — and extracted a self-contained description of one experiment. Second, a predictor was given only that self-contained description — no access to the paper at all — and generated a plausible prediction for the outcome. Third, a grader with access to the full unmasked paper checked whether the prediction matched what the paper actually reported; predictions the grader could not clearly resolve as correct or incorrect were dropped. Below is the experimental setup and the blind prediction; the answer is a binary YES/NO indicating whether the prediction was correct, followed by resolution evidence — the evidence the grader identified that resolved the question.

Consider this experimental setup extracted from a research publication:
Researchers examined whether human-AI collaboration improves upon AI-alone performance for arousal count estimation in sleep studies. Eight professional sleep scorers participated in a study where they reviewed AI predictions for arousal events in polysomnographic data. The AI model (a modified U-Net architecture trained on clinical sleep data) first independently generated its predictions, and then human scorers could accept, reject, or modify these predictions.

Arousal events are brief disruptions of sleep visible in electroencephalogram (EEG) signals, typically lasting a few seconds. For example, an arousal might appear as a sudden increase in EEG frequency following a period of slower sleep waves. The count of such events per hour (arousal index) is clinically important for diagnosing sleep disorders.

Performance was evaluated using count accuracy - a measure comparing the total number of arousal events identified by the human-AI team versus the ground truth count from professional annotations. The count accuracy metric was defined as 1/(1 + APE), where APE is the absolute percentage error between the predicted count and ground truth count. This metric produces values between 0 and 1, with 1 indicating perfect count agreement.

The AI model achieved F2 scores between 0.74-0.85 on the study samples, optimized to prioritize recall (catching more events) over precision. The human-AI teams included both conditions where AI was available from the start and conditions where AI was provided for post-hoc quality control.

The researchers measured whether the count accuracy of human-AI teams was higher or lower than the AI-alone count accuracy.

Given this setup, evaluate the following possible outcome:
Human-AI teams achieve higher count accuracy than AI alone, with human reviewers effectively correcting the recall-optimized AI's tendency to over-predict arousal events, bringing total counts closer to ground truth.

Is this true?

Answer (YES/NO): NO